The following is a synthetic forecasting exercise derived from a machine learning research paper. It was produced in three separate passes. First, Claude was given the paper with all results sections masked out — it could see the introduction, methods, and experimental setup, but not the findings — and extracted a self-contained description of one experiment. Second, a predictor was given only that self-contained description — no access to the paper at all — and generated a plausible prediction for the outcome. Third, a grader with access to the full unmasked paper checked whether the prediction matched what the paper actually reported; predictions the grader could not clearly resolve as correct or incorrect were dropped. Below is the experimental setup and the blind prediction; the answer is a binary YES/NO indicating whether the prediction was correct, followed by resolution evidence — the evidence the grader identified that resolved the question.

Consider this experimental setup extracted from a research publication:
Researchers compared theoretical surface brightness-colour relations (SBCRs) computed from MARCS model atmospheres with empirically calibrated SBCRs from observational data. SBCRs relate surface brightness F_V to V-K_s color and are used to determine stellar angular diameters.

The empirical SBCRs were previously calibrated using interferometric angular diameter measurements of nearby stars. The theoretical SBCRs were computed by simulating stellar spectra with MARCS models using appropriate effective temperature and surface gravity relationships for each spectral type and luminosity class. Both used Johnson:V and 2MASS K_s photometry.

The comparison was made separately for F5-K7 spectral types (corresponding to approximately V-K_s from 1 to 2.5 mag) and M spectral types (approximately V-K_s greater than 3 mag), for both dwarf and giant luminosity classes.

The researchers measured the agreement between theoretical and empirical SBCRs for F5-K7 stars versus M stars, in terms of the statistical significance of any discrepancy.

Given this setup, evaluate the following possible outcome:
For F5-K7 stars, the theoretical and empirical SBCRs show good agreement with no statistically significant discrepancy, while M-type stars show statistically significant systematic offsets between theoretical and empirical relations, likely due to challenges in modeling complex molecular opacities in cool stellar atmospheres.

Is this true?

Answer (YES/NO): YES